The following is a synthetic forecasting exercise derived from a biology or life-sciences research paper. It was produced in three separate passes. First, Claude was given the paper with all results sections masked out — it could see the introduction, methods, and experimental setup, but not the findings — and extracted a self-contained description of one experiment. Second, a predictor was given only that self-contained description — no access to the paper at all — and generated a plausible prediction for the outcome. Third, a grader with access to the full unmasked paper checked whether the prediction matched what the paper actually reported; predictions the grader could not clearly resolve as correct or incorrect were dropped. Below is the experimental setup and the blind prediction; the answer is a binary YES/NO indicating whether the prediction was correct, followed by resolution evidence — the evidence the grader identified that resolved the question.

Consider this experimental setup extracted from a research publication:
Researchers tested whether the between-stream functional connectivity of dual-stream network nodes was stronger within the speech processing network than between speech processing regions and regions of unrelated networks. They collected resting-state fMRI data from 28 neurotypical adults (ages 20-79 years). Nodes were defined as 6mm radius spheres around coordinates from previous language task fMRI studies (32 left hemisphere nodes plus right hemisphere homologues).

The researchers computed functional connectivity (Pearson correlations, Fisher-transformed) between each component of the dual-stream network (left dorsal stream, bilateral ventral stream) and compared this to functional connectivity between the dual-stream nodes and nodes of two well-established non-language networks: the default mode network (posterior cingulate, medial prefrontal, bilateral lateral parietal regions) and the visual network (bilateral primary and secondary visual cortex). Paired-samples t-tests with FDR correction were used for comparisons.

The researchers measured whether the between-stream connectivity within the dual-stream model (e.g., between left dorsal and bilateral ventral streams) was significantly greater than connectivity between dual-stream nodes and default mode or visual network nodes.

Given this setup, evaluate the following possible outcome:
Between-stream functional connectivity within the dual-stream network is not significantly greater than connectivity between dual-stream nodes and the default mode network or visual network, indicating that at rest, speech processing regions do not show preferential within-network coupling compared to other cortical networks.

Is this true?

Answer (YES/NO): NO